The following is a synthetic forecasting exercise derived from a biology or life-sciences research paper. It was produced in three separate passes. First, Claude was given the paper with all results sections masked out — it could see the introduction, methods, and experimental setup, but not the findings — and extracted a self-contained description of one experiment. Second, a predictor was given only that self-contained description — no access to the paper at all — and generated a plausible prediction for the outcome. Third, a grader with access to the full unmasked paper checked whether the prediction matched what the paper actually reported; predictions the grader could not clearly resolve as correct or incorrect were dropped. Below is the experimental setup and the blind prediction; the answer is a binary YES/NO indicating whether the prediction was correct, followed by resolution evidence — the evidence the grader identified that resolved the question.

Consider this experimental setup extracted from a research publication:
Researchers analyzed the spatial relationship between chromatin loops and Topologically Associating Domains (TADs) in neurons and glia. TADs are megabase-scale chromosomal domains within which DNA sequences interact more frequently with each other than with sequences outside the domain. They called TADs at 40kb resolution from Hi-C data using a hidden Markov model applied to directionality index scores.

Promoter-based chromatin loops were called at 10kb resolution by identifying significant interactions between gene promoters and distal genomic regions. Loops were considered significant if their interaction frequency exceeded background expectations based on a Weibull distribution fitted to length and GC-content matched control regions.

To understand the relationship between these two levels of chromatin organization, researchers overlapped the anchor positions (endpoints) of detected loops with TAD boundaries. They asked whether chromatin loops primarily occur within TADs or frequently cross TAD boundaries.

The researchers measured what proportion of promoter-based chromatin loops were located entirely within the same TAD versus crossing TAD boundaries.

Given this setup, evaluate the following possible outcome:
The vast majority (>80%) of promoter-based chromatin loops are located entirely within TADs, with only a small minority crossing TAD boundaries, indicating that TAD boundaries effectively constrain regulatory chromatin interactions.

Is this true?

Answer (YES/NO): NO